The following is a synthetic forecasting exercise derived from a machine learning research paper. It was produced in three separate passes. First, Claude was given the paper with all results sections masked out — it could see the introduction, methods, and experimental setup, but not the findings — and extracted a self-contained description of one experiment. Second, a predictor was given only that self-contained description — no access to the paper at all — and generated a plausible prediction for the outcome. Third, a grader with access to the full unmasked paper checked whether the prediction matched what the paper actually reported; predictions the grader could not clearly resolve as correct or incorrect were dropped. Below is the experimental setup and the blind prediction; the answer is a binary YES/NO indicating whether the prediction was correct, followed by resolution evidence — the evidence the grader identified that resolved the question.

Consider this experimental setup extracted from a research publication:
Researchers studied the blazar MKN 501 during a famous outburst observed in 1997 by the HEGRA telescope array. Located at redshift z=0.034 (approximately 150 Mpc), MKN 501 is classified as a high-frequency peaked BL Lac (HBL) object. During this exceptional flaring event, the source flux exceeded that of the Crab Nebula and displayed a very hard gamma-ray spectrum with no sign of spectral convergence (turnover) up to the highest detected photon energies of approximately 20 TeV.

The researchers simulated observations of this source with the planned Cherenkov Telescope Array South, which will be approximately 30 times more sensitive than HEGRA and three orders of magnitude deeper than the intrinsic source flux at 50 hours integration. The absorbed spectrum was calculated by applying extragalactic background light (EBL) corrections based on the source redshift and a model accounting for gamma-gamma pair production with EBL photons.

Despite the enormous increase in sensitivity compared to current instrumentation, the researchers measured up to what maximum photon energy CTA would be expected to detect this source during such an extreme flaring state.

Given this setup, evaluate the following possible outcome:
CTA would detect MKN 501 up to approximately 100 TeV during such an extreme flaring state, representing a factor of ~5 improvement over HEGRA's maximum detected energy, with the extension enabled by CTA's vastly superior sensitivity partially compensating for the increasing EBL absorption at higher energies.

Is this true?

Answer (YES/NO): NO